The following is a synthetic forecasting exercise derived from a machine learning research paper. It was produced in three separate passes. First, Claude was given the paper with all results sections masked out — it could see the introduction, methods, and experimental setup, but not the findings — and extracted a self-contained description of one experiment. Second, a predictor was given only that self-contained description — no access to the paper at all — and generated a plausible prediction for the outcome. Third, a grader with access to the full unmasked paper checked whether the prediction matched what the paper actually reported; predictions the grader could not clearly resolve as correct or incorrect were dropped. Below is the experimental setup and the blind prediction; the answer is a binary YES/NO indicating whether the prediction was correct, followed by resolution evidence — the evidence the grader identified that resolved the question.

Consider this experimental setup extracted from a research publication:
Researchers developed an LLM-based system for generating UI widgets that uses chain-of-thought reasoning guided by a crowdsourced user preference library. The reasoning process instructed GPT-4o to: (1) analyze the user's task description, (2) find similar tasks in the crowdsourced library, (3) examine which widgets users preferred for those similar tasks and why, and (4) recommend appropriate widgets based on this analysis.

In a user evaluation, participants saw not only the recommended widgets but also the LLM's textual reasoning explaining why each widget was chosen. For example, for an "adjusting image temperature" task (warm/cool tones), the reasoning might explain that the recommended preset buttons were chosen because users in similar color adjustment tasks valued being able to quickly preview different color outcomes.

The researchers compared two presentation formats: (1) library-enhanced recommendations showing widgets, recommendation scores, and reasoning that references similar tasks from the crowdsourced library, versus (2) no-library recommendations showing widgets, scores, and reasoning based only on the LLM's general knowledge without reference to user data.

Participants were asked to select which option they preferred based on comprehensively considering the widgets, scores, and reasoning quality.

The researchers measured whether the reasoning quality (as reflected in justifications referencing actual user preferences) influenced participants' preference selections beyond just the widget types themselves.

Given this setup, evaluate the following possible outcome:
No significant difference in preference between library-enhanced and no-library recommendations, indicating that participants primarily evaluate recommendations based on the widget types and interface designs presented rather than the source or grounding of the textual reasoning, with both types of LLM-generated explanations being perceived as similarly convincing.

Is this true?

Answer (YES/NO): NO